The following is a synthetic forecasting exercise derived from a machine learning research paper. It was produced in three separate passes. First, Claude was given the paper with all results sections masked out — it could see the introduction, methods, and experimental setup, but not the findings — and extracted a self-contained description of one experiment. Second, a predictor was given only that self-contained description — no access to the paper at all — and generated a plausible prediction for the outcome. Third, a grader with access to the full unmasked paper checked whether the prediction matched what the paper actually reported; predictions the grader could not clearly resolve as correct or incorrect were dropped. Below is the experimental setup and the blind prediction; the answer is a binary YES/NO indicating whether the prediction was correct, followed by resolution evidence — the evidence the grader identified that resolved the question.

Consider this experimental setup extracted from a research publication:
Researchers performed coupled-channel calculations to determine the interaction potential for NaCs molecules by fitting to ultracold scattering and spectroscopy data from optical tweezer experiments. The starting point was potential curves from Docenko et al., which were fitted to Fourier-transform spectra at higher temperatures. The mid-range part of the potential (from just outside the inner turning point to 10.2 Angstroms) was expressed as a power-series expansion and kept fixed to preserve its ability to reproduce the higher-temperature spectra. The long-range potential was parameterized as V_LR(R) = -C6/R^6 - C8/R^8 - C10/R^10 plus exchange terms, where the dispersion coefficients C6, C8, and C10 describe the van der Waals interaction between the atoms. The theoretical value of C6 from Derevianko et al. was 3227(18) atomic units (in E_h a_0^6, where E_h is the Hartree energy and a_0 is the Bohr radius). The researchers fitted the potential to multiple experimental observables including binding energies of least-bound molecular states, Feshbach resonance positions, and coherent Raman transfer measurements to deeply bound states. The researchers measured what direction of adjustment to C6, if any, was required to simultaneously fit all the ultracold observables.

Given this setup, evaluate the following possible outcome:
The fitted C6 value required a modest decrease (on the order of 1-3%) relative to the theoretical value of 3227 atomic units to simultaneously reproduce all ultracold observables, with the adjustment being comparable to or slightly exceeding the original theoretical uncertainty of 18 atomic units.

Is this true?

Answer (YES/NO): NO